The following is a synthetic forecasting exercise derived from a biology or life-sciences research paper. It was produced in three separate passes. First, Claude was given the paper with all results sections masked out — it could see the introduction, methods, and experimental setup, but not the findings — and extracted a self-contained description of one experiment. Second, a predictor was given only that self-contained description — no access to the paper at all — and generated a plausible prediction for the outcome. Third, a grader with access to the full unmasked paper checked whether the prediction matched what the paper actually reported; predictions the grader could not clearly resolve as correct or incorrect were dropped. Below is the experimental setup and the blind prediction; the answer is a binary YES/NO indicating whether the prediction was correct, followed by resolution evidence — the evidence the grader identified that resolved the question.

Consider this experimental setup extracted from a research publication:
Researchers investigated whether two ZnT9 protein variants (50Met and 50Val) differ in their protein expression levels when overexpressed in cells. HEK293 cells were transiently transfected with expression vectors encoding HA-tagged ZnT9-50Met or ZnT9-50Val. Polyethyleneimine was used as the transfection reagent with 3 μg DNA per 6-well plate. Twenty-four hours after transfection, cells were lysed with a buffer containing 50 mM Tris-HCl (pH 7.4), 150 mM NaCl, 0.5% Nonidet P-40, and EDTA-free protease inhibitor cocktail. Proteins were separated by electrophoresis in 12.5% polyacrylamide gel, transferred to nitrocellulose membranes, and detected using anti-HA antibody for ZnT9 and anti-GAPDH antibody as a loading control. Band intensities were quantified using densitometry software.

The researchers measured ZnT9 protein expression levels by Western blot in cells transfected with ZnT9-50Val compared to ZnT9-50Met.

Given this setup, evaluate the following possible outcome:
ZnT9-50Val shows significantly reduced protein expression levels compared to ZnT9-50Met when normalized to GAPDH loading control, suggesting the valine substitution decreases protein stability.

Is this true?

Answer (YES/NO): NO